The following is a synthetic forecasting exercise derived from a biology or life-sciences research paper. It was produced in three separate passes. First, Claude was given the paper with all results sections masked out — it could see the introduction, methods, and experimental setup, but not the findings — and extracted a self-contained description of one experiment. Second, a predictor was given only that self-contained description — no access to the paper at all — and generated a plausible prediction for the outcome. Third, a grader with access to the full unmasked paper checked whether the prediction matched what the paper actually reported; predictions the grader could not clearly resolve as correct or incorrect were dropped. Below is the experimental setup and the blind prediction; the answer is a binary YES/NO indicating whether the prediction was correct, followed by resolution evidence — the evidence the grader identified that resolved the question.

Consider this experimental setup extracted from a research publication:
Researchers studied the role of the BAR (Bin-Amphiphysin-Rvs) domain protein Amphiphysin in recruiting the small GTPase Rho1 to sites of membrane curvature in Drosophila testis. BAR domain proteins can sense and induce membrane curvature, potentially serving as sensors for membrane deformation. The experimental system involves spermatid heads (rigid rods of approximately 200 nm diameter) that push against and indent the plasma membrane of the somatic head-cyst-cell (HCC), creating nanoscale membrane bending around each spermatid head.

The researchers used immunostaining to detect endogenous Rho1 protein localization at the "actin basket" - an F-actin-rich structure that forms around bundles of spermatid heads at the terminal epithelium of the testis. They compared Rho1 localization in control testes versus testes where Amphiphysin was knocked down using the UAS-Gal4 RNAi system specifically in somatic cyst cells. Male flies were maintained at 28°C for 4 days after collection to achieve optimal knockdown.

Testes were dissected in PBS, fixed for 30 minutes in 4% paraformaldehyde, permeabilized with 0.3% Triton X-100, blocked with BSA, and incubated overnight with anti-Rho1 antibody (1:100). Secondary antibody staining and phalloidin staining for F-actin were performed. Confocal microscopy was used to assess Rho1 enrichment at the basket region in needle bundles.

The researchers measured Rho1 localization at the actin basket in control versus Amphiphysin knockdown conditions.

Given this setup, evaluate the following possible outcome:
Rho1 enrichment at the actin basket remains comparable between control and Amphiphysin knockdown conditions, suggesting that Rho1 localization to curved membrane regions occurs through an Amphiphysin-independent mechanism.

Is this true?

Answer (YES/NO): NO